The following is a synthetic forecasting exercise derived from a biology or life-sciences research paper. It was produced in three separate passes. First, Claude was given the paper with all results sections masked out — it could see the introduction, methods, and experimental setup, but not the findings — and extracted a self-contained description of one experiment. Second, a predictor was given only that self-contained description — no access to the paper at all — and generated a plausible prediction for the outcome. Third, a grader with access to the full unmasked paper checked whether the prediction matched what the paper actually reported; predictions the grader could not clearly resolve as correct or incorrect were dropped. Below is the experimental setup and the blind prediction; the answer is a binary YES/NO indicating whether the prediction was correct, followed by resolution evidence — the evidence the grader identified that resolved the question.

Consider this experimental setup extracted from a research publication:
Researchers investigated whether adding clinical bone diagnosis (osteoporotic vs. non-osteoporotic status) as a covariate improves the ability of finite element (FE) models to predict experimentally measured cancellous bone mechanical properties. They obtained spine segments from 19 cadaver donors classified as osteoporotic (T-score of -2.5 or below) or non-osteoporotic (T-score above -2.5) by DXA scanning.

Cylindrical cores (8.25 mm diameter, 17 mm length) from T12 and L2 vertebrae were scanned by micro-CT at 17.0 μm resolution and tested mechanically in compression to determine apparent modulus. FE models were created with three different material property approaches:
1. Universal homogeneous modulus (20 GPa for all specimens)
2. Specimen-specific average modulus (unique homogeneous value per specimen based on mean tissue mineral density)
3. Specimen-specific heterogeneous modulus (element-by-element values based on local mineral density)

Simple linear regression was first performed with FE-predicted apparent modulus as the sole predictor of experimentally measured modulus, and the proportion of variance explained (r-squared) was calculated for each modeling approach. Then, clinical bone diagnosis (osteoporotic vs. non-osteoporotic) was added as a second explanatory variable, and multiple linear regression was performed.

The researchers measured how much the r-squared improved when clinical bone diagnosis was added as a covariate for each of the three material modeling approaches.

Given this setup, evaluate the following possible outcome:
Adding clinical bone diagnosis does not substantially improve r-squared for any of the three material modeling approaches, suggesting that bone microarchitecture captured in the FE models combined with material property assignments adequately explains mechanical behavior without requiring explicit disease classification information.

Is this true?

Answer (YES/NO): NO